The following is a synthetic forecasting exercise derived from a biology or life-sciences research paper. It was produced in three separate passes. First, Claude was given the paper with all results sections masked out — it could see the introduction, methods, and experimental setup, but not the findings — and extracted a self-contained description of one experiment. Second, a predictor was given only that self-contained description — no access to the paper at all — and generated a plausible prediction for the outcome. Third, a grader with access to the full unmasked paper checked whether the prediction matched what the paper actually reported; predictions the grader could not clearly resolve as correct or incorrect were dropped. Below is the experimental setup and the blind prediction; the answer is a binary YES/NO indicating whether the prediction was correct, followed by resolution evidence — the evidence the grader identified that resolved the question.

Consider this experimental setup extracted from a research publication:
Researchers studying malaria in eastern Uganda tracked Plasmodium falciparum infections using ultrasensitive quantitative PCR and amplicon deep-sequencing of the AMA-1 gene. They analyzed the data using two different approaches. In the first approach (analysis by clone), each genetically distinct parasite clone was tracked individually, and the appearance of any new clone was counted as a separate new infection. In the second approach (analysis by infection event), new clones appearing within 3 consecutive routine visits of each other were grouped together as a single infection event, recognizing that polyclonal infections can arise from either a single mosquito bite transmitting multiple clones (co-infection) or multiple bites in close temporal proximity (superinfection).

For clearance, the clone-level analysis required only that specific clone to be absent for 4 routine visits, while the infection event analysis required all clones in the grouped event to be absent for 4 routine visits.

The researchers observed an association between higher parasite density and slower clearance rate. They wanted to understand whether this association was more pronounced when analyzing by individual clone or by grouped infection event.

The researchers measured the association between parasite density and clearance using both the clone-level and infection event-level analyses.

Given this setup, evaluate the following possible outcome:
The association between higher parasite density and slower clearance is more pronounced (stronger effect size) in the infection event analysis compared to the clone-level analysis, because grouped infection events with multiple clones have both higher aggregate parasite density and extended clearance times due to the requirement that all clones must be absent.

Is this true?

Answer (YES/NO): YES